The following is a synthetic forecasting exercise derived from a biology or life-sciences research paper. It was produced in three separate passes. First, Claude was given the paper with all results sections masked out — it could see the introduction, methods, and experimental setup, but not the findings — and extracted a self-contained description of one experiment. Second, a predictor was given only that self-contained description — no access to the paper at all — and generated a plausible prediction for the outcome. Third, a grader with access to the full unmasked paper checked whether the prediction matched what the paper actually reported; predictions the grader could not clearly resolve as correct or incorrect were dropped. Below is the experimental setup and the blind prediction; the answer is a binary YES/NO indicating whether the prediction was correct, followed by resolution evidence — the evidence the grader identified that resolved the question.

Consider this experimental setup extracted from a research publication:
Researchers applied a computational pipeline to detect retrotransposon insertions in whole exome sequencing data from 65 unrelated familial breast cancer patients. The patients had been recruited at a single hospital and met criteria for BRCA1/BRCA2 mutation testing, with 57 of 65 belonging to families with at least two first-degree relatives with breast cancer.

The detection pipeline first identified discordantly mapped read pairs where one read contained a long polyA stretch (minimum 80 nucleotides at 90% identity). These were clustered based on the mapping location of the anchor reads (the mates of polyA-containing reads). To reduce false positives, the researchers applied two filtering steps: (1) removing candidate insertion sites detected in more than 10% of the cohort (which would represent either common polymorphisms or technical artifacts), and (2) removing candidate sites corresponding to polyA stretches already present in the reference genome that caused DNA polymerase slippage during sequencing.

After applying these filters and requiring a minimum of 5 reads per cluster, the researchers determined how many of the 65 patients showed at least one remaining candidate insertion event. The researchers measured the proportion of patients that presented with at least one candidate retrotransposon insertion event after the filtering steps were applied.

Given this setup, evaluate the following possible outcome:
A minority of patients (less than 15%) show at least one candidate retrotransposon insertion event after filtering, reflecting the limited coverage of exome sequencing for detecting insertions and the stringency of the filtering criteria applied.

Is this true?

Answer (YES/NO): NO